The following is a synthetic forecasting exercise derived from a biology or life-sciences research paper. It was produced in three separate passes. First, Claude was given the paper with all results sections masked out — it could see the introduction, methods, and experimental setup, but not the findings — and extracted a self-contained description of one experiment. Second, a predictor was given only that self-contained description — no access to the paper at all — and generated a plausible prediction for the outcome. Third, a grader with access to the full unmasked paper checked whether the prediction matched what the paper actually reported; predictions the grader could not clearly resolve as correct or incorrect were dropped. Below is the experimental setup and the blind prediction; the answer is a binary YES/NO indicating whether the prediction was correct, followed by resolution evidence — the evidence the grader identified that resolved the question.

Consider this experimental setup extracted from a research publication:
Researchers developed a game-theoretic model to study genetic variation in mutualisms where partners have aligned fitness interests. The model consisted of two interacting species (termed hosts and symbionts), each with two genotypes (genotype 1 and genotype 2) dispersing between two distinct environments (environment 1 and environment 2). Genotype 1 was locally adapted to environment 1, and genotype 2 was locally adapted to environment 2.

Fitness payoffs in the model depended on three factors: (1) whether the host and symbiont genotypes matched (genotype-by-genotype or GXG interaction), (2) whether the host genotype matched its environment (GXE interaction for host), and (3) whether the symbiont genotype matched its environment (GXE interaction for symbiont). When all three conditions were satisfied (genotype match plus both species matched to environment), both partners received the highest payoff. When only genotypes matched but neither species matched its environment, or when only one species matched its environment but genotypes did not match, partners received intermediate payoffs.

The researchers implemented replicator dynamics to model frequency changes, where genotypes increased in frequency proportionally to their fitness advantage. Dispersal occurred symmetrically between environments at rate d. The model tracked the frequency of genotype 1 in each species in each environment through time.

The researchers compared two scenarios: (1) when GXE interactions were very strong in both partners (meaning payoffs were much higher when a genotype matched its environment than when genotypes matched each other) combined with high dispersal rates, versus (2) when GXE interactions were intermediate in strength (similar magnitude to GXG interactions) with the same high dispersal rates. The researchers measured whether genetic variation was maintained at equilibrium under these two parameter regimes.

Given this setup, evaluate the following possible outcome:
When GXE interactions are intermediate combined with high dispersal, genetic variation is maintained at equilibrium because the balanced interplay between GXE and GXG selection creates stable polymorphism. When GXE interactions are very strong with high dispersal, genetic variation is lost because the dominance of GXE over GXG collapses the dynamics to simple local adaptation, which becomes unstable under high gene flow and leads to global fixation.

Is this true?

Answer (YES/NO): YES